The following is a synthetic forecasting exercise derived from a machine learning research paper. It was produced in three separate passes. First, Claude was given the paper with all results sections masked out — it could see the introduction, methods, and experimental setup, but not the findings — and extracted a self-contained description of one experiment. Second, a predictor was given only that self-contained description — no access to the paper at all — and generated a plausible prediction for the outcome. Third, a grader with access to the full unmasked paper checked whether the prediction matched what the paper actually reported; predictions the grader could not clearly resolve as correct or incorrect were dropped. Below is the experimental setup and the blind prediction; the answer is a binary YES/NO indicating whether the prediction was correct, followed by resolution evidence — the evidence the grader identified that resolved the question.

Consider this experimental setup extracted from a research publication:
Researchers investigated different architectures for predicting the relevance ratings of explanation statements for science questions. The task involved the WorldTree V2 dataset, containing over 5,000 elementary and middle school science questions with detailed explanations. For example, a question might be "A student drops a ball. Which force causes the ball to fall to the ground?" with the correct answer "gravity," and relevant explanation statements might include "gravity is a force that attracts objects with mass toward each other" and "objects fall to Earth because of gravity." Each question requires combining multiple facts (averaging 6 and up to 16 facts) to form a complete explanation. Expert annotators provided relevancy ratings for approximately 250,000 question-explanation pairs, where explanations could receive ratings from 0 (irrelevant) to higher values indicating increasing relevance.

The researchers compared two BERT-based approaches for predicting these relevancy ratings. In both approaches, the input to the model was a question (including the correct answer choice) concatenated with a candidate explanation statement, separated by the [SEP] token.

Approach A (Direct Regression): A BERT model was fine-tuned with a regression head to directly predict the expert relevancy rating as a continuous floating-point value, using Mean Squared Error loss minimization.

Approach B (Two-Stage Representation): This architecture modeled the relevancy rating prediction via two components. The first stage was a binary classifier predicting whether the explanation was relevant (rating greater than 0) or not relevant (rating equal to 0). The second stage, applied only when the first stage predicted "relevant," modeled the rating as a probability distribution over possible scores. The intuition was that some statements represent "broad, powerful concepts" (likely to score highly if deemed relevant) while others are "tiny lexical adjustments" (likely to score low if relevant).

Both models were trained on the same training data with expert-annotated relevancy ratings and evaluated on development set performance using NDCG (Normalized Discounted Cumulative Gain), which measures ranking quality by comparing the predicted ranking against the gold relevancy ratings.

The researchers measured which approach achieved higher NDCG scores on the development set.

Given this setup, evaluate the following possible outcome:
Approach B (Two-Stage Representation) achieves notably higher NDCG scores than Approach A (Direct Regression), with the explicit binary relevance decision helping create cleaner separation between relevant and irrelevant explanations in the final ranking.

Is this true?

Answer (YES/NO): NO